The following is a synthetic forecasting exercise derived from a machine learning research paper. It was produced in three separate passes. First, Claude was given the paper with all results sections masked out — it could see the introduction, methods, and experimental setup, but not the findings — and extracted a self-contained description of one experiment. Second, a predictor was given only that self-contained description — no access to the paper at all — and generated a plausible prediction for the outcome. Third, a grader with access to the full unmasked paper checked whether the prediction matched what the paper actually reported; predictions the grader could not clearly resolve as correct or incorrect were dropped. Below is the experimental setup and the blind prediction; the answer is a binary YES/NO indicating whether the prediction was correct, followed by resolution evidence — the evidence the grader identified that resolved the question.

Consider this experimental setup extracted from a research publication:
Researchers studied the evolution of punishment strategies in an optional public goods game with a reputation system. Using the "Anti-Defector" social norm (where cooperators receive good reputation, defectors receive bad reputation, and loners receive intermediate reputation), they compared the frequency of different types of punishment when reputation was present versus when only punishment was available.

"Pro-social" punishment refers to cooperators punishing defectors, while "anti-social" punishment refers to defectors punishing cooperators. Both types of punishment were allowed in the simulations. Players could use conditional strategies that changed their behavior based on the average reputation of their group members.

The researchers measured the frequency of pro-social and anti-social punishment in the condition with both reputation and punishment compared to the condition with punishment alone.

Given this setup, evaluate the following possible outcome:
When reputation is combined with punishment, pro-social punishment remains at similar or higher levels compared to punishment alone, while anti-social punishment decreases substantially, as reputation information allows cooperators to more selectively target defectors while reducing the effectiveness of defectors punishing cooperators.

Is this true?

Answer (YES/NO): NO